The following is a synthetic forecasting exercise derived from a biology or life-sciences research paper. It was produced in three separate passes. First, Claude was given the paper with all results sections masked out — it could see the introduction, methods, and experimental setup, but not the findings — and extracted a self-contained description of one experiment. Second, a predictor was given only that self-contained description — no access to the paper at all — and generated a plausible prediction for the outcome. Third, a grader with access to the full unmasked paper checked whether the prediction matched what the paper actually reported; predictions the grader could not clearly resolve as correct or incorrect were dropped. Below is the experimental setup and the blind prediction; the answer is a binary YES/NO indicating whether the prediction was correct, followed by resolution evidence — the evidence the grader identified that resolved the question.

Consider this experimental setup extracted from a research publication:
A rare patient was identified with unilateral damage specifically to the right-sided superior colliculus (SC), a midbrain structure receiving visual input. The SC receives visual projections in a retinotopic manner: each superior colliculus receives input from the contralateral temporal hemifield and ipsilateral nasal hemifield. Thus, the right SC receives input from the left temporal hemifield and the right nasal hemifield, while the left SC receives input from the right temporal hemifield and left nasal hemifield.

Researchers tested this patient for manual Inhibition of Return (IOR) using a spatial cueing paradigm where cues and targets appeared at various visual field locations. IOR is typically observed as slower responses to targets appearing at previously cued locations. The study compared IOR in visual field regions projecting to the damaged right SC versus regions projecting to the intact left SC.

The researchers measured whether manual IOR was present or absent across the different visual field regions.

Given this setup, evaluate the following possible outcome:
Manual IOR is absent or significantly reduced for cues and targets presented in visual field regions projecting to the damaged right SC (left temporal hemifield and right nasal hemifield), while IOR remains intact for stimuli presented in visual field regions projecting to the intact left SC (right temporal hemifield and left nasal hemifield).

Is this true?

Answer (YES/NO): YES